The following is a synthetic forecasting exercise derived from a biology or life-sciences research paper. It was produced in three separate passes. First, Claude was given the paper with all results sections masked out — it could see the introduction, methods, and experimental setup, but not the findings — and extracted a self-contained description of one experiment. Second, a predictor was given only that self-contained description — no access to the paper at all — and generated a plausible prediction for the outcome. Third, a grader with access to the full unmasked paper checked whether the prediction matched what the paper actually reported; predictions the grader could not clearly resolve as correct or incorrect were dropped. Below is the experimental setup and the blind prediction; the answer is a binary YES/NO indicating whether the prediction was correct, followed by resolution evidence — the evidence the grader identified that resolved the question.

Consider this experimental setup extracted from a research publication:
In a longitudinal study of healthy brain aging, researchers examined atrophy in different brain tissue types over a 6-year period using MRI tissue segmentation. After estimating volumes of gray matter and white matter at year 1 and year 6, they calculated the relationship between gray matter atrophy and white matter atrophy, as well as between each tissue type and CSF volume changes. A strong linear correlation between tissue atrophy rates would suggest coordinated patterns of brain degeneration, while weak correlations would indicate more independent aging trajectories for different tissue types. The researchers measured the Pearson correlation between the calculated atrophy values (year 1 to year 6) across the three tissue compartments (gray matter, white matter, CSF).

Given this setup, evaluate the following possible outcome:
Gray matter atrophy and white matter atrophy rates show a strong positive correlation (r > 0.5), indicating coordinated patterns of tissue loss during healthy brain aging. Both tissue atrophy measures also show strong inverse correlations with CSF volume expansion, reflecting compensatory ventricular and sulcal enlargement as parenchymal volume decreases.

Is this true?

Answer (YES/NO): NO